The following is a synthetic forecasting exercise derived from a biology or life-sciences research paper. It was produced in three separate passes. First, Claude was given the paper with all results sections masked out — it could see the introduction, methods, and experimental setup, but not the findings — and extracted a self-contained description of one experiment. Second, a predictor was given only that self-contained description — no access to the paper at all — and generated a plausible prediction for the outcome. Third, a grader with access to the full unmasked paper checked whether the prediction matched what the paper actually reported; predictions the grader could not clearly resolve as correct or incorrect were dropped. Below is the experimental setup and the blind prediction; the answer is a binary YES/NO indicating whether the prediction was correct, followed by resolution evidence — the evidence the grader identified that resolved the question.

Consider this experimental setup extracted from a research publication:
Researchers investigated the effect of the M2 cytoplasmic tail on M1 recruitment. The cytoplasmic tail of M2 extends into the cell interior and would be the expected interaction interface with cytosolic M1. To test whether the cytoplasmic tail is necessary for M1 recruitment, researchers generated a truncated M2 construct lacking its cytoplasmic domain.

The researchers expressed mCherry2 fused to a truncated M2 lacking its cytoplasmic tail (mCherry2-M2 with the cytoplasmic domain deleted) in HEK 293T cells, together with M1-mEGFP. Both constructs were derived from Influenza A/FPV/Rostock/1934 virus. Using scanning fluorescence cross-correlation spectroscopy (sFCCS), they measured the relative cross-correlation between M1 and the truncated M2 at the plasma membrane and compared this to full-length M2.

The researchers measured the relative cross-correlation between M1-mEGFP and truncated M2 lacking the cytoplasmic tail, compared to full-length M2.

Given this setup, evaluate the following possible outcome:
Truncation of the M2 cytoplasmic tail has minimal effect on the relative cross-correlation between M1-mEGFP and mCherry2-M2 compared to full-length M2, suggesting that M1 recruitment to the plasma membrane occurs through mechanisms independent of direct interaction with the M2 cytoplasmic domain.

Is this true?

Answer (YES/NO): NO